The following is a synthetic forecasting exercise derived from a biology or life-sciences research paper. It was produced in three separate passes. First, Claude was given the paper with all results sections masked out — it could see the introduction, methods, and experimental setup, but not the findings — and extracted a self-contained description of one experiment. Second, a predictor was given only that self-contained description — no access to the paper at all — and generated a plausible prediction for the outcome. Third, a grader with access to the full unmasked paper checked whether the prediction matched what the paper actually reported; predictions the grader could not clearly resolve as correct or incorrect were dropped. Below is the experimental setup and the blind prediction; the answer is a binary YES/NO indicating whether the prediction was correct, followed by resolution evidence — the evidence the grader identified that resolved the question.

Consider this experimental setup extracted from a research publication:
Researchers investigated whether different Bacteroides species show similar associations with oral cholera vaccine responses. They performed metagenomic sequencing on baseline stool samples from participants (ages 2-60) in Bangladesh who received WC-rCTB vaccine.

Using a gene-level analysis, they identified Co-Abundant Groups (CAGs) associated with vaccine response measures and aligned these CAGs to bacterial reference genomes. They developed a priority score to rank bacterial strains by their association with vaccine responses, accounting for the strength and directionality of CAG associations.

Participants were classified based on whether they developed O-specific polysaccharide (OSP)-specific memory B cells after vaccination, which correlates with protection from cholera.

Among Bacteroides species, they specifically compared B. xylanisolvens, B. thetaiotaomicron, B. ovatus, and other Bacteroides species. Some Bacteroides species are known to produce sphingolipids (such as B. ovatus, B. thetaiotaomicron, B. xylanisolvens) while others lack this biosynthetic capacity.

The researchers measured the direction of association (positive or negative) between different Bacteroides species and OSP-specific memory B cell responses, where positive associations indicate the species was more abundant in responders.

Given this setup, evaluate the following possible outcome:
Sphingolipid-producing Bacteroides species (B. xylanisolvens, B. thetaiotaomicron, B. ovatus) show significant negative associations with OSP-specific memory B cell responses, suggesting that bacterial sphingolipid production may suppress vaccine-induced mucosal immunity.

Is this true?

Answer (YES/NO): NO